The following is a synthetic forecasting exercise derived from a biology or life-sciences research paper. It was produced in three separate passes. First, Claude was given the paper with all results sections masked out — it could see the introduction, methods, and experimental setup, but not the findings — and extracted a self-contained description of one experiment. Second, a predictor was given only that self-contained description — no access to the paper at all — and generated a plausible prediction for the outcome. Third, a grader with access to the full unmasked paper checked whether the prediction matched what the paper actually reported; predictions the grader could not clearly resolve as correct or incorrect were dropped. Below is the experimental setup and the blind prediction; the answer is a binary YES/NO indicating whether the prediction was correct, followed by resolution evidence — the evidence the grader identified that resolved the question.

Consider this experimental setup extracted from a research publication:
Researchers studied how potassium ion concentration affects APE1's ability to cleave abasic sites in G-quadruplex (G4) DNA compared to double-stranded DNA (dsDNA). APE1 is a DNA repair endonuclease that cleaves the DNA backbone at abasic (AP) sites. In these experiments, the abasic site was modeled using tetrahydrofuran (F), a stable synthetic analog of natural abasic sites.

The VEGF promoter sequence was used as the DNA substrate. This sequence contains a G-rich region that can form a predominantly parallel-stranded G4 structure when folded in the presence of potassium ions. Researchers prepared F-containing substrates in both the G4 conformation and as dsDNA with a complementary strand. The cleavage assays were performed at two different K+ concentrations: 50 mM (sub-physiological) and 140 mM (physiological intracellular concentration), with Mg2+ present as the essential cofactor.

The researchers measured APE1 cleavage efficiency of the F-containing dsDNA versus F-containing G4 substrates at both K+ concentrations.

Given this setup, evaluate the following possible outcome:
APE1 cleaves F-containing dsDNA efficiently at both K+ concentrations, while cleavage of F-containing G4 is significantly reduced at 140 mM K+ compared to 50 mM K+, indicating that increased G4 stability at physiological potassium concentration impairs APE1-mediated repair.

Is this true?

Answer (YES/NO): YES